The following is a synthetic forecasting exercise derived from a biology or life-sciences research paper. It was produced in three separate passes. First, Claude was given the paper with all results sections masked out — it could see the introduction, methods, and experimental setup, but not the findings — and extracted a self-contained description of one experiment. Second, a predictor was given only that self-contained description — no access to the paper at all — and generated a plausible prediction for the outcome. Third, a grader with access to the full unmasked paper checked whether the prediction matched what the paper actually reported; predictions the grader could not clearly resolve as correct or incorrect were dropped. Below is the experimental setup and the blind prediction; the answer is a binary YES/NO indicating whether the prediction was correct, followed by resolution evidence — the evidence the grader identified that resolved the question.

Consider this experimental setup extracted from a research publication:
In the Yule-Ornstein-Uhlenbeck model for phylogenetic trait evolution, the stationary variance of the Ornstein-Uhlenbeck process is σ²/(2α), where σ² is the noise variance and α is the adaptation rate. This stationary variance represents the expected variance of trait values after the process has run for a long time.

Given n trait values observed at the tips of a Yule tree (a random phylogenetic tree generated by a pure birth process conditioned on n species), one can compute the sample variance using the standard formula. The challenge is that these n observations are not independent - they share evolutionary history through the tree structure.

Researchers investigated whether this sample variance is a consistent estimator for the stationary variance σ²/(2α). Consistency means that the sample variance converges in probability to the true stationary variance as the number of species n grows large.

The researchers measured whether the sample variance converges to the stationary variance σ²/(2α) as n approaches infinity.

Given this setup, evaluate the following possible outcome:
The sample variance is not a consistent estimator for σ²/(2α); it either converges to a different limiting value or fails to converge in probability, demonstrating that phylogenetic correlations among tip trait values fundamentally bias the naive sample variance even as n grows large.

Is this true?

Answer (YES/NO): NO